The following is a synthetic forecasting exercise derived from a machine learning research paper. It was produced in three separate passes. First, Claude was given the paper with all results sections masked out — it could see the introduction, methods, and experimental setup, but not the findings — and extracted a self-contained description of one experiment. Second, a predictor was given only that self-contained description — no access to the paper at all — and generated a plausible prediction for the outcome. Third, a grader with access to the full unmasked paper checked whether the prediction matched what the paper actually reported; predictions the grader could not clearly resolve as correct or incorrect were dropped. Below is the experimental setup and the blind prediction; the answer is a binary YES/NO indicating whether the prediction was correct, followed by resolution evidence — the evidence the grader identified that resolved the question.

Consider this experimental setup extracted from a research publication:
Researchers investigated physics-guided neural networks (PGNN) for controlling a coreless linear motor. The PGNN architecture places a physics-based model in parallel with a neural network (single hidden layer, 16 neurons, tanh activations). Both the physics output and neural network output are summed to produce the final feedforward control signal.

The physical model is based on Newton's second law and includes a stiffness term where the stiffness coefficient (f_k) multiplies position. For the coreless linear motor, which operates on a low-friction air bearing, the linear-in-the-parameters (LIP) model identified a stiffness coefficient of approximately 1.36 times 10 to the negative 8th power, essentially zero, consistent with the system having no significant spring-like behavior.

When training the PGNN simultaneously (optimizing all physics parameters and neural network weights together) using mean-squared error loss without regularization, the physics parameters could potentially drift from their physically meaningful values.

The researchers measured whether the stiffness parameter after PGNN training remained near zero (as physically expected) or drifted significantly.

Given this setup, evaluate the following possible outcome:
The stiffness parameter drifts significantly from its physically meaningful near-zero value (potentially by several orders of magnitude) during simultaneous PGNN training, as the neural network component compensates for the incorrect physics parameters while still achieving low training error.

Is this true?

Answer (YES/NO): YES